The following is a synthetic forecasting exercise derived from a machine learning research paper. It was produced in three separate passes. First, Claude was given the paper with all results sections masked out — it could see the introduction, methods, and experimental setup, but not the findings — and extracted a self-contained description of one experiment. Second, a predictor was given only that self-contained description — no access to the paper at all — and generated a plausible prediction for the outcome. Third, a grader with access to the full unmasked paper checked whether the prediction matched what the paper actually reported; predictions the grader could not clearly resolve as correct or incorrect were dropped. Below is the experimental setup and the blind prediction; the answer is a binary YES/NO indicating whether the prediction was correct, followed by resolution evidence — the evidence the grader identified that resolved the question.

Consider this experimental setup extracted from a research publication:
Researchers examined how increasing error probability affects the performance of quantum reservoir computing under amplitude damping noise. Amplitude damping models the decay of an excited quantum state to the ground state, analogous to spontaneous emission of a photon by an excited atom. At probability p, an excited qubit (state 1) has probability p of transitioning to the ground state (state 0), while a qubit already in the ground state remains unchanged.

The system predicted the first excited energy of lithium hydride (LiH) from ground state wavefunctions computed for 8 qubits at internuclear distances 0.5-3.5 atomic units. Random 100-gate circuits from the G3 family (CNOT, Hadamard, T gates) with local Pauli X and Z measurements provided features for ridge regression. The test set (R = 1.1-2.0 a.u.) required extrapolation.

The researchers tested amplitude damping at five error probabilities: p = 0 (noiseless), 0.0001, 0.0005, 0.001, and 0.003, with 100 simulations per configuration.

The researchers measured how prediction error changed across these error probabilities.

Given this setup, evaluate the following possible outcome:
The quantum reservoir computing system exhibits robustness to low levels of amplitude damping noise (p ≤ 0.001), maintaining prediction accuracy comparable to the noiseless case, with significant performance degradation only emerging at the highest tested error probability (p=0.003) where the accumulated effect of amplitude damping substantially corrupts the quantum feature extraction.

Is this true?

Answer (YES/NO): NO